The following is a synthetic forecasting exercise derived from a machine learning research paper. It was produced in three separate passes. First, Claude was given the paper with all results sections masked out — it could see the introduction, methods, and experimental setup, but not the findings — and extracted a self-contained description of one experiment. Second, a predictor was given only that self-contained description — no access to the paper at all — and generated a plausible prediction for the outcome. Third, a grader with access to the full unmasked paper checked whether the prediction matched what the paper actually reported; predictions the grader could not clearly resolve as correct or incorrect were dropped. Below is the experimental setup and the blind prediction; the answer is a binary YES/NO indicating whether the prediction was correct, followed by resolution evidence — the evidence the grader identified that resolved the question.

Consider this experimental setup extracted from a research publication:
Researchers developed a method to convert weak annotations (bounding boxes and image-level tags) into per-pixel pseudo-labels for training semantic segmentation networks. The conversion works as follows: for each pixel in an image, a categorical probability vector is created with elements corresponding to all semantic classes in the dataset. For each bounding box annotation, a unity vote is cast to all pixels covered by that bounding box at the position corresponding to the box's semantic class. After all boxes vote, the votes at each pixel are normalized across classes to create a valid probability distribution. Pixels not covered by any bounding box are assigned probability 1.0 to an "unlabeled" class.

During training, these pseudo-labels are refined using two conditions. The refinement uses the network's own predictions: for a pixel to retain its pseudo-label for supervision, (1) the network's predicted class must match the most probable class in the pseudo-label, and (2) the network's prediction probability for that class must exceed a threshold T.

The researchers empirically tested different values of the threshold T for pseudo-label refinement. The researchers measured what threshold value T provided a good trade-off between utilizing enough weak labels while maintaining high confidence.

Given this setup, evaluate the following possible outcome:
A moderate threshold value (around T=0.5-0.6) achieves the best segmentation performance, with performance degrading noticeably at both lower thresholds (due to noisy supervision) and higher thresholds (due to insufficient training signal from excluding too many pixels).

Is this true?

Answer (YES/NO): NO